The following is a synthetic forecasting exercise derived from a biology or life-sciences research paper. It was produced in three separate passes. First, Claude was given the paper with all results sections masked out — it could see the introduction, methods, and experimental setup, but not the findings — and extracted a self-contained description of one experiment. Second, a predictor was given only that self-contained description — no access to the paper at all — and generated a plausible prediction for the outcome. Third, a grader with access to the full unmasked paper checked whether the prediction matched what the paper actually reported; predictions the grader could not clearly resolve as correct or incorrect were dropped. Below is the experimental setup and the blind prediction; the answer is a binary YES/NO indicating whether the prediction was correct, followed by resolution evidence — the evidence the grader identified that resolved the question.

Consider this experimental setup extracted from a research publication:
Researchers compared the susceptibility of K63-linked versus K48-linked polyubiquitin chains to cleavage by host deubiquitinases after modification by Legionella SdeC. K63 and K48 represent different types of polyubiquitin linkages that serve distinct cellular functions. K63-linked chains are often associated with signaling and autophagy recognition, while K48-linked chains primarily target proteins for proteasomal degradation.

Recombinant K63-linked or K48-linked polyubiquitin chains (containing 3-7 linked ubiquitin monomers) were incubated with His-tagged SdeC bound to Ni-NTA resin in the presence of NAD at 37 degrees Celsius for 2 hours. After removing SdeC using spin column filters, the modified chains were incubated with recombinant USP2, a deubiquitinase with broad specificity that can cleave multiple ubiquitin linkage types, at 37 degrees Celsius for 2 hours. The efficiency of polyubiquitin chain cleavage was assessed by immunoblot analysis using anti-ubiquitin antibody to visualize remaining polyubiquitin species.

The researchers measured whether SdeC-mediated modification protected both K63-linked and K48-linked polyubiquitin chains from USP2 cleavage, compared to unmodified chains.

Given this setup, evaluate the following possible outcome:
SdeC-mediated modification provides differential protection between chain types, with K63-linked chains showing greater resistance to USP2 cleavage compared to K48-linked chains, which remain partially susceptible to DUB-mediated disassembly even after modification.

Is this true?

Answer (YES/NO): NO